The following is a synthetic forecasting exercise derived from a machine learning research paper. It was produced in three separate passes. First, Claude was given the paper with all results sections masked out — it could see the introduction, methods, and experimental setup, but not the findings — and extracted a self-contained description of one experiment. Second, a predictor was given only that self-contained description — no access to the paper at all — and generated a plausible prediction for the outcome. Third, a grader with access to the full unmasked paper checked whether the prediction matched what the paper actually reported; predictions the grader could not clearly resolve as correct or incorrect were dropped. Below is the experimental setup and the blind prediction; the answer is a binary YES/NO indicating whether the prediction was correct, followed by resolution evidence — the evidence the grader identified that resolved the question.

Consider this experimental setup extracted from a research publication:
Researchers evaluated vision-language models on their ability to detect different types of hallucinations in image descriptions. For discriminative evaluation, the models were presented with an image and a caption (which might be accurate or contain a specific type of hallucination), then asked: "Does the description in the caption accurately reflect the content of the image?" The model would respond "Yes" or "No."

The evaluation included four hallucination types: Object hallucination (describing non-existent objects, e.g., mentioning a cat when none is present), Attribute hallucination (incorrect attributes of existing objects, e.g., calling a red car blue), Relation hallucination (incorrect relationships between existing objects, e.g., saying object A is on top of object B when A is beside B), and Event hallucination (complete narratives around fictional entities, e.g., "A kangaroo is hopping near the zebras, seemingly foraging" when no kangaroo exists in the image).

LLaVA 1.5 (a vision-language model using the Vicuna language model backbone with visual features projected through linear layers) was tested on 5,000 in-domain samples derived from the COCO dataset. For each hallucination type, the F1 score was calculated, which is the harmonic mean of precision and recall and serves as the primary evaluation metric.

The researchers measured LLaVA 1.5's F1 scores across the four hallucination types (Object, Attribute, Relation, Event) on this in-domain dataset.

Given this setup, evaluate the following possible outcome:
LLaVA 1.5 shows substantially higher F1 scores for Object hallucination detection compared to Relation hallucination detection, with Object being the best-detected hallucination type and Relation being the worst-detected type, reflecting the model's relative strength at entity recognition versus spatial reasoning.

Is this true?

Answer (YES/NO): NO